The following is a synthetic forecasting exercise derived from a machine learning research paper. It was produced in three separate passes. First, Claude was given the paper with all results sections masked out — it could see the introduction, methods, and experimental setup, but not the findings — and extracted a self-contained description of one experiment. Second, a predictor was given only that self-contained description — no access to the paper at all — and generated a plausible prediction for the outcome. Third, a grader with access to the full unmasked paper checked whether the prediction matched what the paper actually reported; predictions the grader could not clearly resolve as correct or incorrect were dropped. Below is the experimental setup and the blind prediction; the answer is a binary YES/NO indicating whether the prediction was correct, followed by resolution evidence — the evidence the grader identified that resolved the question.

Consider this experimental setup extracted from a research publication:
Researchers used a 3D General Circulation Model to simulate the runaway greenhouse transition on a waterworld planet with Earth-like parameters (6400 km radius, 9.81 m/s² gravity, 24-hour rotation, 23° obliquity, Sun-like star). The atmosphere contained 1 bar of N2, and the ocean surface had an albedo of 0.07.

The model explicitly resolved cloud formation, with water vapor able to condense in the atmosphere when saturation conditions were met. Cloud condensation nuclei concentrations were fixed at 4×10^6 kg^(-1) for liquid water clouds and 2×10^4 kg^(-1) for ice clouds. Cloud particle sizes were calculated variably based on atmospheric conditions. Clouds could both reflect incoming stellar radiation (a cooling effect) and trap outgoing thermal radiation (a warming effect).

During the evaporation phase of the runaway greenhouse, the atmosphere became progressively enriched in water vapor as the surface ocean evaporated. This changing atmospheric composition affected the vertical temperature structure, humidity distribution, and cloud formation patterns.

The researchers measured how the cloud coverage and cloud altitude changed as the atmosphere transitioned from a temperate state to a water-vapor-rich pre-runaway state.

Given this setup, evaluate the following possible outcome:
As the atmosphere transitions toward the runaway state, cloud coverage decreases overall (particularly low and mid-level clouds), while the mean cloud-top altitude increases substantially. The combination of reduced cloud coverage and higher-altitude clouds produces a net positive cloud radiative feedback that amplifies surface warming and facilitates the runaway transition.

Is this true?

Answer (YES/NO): NO